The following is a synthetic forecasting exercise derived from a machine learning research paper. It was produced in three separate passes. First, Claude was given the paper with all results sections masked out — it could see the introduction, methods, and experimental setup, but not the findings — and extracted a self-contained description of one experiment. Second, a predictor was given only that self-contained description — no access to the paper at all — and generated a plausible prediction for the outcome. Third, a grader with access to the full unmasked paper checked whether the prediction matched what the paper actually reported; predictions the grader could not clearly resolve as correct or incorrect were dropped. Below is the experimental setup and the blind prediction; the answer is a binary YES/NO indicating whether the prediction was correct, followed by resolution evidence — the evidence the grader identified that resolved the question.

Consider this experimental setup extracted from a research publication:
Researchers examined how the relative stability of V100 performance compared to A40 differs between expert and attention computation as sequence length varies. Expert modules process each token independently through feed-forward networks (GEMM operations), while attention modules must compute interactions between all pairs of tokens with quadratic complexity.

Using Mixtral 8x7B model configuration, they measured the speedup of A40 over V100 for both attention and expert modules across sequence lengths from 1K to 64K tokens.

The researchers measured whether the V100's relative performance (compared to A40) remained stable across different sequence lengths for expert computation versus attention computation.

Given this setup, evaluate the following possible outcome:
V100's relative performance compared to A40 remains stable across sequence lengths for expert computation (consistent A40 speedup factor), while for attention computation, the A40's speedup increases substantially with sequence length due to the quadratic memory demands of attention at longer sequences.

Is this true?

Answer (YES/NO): YES